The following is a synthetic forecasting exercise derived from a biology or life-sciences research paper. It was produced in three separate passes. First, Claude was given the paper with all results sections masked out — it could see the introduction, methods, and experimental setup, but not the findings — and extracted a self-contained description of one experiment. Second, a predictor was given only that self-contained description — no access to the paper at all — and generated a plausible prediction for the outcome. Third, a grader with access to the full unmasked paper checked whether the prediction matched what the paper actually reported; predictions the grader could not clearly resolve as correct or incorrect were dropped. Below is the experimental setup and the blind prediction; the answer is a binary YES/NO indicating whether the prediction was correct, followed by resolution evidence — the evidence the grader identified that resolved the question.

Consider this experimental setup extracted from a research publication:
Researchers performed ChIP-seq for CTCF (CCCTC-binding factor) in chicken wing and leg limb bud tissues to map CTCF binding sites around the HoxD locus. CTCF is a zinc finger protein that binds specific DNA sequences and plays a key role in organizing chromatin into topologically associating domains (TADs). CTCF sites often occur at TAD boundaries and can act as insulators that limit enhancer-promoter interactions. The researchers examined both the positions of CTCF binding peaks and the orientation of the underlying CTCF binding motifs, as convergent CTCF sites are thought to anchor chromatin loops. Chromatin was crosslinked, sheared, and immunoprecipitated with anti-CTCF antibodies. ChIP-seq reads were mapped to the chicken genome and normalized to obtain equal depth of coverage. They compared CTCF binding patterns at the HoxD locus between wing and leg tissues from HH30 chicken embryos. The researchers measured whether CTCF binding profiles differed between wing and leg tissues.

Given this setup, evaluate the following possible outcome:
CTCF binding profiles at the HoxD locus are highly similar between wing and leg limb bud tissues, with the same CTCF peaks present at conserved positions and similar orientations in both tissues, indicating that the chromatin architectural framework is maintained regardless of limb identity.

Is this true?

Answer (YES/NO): YES